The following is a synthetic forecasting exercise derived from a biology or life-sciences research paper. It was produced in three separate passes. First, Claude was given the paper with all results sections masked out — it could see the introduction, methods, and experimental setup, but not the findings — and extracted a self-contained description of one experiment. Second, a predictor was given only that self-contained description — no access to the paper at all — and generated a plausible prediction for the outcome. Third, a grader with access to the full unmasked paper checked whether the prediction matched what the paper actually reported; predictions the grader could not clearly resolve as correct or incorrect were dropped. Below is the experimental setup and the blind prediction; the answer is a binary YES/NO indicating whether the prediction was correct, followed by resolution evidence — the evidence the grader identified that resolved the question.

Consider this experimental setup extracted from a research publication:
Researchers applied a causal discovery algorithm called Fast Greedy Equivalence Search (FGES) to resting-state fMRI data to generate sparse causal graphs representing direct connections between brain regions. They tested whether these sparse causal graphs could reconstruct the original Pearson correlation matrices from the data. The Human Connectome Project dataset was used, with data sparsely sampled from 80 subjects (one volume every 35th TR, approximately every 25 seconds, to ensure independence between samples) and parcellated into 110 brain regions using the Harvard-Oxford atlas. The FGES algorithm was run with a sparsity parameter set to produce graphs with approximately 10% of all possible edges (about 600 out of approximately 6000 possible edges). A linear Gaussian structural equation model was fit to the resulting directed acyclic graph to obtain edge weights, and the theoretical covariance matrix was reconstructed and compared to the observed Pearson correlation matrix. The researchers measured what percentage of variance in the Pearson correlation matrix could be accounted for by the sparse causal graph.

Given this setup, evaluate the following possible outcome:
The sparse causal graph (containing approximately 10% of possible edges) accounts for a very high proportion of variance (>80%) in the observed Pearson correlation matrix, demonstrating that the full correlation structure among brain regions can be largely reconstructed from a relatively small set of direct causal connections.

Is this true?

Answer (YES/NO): YES